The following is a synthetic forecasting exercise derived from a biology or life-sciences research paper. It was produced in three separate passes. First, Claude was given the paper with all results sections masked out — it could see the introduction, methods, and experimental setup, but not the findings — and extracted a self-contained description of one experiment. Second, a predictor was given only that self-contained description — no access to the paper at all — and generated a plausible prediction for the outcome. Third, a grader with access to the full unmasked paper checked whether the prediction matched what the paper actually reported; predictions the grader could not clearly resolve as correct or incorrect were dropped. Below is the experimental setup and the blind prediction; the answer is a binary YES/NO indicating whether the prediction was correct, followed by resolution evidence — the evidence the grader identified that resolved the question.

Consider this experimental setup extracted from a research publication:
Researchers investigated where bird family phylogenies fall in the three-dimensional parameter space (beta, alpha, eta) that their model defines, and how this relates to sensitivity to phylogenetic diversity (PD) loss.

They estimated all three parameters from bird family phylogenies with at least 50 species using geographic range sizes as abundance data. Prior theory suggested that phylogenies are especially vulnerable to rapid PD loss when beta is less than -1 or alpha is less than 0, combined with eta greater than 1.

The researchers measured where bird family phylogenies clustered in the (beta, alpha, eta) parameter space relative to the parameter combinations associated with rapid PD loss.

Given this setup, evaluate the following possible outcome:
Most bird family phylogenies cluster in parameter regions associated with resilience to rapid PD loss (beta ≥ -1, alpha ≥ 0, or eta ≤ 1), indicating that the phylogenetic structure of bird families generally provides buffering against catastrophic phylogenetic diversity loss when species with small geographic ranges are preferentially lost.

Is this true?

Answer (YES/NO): NO